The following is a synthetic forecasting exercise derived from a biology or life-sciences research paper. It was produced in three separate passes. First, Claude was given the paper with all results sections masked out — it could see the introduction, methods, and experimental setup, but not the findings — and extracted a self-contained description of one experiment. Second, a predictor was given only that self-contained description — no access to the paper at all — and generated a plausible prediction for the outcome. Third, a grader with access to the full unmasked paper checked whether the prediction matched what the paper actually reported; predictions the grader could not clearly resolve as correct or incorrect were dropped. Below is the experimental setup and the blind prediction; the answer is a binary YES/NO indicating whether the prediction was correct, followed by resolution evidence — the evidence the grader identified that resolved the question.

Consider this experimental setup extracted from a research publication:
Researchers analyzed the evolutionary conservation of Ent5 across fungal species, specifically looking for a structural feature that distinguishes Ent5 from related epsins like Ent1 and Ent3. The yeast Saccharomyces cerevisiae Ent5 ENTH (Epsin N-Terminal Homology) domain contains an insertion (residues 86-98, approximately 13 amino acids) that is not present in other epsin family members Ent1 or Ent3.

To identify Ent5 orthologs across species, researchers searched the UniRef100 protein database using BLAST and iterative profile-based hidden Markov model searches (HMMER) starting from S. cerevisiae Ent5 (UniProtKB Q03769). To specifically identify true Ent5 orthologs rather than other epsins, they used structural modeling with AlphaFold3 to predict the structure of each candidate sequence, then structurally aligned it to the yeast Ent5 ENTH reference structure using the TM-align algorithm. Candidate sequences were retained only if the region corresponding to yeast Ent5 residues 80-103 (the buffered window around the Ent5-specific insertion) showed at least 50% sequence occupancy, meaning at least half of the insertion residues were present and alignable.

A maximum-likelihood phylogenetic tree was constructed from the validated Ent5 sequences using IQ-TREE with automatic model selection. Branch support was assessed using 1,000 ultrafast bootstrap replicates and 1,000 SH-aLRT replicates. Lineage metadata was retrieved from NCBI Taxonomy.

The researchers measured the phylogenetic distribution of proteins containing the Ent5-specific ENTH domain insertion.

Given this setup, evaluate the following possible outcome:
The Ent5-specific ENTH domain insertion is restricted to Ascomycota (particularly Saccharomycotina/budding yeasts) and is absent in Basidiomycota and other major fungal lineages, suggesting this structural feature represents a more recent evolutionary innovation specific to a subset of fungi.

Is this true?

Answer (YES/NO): NO